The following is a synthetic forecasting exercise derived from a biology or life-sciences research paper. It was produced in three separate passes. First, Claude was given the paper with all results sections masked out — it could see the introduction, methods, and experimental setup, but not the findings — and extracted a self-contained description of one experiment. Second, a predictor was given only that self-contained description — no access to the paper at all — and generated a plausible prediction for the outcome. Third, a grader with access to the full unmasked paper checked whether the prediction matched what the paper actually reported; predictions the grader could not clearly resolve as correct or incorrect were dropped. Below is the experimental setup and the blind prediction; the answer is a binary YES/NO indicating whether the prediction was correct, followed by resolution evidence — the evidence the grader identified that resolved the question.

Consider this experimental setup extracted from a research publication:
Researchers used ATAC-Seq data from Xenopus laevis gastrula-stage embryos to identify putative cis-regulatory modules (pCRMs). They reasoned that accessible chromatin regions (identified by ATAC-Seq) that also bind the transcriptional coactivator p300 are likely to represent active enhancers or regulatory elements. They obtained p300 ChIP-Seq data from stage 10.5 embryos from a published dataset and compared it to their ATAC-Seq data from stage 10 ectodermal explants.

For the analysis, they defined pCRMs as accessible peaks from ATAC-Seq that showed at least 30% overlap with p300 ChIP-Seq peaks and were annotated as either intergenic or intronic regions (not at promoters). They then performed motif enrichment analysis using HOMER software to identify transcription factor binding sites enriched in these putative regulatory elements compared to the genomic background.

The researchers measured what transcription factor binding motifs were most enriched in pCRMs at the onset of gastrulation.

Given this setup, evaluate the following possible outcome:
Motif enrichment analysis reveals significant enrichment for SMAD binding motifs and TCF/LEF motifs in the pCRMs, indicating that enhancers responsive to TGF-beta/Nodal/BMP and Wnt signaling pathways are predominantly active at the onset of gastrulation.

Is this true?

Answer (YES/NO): NO